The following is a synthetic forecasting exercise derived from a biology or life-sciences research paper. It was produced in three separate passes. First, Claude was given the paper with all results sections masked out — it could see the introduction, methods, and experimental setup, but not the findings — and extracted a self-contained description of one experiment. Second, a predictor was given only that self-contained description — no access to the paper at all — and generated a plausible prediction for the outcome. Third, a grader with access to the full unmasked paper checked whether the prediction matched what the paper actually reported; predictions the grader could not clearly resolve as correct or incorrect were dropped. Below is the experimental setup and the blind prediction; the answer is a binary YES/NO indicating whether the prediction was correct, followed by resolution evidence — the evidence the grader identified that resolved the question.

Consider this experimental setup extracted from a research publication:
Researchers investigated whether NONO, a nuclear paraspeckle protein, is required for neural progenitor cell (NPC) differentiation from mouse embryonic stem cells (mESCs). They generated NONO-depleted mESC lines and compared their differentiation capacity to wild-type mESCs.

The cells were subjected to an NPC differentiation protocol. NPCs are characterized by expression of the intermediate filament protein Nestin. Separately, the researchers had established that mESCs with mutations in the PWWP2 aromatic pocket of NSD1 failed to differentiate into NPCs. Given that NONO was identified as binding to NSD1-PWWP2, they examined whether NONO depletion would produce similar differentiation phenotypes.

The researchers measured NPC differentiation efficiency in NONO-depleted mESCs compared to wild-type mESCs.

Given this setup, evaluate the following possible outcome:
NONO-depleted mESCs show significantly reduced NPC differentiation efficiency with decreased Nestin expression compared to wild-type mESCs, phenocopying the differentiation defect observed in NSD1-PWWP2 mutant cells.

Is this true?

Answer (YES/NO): NO